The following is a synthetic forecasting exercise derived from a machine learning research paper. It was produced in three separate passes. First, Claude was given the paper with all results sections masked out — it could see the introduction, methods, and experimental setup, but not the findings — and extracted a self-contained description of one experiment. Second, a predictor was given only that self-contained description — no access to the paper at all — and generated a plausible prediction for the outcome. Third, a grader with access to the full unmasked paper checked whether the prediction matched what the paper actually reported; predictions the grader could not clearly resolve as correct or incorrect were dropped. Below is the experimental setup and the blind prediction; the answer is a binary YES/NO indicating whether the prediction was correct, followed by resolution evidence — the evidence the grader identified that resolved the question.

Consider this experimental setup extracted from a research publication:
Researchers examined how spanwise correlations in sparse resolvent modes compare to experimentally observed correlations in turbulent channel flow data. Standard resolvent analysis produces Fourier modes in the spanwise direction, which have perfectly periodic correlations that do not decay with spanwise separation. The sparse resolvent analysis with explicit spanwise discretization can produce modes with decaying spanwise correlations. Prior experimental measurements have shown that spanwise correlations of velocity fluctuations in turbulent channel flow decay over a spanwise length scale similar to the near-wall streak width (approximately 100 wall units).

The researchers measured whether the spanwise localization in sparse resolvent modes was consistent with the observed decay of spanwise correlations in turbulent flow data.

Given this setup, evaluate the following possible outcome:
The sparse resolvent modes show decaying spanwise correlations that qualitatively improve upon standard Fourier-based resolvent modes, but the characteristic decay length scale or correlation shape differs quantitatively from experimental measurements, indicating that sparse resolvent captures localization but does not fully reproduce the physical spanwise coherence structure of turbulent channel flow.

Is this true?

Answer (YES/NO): NO